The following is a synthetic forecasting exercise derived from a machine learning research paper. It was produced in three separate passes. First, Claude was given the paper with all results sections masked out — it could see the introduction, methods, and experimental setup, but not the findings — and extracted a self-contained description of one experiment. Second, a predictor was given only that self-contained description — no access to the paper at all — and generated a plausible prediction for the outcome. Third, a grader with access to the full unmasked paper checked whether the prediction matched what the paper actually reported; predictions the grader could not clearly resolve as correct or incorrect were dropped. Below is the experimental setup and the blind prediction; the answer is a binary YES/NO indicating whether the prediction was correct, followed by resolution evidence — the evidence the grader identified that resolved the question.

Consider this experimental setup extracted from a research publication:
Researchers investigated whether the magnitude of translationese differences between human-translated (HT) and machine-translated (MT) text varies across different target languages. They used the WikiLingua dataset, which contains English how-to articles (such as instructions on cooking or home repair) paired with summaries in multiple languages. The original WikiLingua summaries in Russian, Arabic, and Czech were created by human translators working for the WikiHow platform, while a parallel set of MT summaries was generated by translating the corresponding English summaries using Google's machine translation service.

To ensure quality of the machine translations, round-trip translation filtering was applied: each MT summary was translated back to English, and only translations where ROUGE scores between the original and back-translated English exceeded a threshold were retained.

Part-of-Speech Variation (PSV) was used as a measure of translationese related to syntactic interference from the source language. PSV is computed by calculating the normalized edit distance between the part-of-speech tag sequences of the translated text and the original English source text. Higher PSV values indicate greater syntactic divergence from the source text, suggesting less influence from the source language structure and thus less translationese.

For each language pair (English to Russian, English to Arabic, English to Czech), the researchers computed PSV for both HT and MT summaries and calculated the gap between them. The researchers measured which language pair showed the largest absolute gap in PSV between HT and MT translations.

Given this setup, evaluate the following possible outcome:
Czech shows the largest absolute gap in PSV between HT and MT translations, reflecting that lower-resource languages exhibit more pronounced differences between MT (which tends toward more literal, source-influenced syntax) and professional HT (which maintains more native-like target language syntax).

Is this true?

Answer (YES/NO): NO